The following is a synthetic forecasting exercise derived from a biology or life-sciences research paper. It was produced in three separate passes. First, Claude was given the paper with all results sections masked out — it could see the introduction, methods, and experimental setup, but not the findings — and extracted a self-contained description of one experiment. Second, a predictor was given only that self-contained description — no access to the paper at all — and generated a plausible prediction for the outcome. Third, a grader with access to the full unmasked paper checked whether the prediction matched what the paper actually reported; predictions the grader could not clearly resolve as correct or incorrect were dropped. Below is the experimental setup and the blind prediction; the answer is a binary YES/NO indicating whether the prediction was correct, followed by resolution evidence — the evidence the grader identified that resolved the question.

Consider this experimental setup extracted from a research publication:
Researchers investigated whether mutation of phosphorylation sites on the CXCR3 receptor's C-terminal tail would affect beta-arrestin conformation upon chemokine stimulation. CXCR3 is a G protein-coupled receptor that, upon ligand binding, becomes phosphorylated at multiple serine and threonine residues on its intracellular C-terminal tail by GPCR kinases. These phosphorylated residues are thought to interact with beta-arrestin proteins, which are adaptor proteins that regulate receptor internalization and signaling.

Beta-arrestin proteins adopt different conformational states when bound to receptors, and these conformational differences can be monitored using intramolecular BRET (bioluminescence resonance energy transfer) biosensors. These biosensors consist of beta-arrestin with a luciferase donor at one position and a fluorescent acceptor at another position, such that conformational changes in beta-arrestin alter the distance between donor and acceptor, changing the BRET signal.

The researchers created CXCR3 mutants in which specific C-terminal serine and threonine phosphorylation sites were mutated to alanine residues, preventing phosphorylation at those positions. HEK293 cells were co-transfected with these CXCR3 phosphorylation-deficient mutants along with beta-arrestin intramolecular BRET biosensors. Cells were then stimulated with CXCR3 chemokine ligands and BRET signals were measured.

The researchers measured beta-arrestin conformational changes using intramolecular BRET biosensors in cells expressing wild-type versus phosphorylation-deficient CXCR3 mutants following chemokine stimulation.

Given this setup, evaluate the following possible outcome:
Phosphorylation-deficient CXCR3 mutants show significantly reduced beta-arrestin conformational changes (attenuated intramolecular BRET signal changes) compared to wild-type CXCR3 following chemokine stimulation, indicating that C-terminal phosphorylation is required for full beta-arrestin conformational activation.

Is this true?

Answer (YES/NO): NO